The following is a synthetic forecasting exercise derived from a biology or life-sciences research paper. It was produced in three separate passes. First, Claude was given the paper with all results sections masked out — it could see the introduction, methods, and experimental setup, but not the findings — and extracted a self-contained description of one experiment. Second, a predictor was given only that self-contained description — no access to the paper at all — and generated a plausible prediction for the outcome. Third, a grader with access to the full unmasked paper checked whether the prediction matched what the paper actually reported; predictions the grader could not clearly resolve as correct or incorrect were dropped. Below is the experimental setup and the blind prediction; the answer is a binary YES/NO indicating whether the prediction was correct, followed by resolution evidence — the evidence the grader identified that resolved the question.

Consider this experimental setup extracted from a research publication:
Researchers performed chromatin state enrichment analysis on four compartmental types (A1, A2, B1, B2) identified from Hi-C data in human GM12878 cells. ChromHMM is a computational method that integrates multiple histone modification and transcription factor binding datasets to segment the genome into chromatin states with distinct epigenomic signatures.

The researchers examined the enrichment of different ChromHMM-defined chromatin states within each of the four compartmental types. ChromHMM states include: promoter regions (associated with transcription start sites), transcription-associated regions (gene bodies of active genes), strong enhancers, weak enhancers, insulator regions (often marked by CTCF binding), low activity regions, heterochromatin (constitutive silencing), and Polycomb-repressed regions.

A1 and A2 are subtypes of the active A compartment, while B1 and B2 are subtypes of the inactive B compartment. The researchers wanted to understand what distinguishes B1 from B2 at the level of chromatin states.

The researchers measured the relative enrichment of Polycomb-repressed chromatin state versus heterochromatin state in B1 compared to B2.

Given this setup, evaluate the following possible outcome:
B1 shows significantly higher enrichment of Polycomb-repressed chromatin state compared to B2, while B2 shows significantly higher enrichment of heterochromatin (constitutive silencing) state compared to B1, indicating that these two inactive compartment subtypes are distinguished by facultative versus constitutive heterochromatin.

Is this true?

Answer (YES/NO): NO